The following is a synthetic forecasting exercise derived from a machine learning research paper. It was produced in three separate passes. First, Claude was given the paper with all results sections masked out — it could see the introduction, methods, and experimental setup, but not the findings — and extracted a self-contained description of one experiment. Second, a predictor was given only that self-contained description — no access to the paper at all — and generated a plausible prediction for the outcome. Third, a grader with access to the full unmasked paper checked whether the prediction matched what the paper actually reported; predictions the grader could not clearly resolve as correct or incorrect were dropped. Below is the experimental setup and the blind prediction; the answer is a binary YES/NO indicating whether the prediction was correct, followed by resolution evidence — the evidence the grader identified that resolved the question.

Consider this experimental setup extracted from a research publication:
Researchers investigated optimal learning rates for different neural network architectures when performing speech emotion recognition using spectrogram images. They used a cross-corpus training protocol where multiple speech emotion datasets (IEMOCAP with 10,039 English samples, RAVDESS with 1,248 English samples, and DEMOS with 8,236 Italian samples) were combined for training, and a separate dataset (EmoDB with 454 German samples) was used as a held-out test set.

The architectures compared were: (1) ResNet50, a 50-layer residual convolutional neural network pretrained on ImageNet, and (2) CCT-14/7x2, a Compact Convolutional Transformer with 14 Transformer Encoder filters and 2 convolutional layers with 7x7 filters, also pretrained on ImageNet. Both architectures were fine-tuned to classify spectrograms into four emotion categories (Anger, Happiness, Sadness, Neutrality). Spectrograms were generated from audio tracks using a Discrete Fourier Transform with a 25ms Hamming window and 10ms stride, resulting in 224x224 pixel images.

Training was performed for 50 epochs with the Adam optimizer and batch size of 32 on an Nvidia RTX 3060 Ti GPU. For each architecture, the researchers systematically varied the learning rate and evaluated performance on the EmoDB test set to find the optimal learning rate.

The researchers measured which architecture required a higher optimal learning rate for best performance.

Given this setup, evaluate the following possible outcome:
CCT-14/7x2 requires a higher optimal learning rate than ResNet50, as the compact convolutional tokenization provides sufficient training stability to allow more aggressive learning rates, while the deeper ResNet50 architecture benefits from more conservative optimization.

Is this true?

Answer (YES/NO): NO